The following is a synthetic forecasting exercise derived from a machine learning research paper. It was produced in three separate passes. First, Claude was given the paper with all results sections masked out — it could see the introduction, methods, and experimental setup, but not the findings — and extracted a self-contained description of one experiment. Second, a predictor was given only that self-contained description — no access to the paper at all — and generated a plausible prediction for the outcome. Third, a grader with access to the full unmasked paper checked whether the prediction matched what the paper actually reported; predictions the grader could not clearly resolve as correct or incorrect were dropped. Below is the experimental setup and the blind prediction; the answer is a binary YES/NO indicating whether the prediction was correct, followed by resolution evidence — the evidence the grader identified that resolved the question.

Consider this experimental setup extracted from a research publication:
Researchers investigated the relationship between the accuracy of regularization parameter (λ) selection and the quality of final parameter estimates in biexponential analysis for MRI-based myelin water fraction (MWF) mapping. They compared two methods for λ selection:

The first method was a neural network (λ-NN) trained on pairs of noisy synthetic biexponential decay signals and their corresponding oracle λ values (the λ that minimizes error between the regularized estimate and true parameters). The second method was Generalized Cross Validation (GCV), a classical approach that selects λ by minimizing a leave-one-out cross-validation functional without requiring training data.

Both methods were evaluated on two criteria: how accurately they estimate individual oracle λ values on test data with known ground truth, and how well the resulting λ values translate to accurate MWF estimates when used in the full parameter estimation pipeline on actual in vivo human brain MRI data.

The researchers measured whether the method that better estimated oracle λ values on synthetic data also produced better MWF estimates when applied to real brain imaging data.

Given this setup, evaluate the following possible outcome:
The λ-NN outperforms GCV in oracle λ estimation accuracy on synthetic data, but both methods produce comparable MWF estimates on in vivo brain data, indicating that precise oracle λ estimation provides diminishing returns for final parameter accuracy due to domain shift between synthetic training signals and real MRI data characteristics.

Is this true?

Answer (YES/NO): NO